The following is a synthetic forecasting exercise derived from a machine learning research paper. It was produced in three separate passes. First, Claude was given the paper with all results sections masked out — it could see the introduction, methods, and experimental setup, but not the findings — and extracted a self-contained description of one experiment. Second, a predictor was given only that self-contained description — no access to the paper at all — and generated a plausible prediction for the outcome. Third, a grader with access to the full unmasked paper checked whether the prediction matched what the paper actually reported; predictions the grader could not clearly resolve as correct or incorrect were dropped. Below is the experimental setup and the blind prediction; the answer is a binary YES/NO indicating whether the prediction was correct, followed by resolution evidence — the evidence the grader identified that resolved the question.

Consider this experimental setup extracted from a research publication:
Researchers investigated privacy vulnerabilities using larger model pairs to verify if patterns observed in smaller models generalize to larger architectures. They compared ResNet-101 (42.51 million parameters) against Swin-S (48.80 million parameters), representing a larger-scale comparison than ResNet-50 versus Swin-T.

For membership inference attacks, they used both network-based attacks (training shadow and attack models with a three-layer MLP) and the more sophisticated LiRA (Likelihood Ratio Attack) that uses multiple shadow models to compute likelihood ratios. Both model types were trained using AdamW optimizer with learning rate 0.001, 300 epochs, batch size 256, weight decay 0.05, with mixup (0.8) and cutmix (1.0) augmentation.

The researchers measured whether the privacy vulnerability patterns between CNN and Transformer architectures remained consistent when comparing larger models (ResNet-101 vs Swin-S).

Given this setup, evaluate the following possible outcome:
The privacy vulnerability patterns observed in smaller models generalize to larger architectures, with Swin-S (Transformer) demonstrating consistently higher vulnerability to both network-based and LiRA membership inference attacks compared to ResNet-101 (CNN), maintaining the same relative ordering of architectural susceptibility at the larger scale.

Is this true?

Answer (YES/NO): YES